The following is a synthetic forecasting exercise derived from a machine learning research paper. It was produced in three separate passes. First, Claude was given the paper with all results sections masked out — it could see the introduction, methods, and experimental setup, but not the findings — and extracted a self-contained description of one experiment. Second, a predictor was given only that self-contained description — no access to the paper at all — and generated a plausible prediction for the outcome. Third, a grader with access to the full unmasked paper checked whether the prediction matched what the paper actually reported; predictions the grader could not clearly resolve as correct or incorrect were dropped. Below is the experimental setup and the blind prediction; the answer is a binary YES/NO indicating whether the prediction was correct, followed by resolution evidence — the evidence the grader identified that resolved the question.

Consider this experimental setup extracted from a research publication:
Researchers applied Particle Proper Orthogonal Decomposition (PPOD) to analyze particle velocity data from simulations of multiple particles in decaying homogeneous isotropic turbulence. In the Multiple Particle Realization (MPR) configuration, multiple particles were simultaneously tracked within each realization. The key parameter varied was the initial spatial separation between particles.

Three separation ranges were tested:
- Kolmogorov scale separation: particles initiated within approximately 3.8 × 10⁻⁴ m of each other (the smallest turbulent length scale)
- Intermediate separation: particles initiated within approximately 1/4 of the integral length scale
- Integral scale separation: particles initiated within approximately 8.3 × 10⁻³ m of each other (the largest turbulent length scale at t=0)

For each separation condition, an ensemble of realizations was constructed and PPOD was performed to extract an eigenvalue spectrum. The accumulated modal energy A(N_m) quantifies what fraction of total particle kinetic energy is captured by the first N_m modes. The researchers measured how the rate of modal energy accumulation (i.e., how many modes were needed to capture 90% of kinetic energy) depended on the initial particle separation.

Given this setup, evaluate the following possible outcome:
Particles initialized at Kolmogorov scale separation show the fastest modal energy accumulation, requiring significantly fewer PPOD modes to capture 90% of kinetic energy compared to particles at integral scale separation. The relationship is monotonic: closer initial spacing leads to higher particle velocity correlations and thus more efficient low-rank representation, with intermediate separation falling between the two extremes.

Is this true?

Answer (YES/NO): YES